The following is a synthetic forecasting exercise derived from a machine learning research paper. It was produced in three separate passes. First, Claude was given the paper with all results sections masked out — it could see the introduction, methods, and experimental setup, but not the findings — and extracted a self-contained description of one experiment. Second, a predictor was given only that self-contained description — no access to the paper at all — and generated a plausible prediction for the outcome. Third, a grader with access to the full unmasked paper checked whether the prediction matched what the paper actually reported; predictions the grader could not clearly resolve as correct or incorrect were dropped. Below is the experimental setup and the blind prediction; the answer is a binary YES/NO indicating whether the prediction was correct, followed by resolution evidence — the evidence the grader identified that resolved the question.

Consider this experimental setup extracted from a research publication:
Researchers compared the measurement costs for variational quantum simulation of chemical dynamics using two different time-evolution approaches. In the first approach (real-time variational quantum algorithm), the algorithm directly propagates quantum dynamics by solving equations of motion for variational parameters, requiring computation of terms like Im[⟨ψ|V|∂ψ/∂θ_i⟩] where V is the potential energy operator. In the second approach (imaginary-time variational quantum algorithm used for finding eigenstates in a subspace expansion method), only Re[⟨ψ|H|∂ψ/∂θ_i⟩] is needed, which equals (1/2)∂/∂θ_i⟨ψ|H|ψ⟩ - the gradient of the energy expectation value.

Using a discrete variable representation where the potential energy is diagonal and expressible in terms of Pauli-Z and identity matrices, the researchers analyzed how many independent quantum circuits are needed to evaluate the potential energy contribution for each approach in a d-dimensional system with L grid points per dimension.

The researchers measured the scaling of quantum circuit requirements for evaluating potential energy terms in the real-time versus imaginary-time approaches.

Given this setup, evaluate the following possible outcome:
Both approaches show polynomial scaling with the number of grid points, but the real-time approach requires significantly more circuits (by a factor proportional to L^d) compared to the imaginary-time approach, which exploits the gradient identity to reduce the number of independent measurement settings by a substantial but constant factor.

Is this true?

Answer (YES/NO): NO